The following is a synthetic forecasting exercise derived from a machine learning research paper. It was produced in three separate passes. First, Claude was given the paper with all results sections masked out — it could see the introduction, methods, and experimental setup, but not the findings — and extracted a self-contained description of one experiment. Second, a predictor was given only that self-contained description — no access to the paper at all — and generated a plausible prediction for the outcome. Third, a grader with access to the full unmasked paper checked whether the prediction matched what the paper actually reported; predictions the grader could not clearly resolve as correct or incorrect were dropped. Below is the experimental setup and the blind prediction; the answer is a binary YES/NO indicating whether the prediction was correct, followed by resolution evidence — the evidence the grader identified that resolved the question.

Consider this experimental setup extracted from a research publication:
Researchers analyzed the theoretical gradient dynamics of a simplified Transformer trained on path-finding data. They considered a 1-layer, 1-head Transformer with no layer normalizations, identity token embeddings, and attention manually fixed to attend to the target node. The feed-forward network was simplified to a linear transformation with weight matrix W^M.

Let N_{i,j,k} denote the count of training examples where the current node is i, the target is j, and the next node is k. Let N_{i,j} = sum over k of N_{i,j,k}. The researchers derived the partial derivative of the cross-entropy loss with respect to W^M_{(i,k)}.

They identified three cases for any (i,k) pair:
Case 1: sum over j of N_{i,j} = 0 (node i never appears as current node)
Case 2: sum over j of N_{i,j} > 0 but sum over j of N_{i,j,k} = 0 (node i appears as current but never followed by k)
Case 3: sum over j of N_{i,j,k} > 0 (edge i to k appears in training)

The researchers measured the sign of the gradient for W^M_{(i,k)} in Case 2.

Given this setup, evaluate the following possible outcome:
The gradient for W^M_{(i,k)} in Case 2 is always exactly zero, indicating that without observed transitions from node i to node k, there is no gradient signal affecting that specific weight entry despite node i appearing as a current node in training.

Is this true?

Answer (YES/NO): NO